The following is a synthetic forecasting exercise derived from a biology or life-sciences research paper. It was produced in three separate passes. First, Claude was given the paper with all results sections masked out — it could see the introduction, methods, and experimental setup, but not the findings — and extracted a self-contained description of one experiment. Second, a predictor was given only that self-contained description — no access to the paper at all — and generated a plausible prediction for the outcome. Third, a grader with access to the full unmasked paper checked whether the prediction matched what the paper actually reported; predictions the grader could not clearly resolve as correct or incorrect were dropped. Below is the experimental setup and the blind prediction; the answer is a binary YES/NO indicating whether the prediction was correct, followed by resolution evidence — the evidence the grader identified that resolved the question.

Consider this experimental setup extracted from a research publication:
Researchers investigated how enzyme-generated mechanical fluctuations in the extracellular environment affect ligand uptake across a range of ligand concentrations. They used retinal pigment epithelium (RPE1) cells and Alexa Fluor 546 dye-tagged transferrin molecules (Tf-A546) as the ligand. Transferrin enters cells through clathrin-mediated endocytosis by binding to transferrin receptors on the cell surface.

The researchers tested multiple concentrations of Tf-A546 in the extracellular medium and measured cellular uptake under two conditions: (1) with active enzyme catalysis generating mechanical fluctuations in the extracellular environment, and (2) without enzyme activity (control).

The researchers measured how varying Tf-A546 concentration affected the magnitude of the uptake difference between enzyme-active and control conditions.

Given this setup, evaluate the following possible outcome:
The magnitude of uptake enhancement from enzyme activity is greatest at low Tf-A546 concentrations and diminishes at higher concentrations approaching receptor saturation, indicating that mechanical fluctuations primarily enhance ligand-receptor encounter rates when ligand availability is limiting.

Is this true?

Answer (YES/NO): YES